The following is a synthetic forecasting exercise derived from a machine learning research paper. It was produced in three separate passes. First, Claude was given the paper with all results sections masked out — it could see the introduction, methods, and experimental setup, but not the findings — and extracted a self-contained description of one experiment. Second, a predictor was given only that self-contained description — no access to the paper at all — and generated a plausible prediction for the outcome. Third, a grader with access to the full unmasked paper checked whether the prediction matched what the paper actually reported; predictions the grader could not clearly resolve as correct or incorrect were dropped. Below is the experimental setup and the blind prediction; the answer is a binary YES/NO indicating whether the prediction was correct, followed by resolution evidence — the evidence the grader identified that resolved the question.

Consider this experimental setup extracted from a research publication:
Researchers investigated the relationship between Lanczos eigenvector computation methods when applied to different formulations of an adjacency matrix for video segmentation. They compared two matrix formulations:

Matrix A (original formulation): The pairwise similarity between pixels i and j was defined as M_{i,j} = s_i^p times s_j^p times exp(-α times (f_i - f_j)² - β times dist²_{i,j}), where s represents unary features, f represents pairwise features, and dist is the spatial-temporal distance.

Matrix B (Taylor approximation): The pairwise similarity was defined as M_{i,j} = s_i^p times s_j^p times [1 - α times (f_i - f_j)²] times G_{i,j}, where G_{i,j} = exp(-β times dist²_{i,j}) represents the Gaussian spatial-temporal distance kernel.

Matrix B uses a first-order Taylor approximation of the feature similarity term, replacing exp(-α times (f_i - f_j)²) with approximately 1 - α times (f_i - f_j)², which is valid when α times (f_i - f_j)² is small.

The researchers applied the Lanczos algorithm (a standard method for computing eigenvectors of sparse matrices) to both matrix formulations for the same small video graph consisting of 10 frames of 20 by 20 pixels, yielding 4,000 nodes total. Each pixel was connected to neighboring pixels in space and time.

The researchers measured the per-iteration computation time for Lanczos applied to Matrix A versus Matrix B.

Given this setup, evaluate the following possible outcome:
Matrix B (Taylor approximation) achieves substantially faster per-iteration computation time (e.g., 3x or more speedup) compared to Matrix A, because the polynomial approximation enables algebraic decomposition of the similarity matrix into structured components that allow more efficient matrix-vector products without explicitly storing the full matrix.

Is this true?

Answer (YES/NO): NO